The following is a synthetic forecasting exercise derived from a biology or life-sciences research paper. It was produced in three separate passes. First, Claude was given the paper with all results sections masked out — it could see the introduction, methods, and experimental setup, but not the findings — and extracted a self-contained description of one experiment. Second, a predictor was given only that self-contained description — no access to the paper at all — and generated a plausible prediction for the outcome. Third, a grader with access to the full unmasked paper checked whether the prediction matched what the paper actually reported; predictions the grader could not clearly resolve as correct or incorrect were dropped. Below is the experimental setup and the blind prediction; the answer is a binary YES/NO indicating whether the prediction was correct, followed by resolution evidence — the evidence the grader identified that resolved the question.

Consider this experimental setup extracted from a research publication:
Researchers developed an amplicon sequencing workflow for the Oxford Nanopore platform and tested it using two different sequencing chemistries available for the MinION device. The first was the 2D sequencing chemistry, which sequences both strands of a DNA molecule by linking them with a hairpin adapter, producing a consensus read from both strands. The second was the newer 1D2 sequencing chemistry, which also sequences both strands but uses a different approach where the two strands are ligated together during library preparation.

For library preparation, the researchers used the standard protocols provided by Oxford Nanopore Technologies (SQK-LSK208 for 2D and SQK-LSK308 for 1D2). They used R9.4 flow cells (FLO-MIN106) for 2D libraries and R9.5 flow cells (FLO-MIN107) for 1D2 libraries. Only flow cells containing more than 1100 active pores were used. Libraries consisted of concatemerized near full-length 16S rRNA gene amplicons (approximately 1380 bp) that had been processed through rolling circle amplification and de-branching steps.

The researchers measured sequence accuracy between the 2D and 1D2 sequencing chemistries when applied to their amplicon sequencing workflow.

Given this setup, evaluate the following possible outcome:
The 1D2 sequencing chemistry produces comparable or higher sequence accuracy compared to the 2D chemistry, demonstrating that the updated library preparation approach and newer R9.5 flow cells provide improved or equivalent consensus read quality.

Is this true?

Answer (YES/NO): YES